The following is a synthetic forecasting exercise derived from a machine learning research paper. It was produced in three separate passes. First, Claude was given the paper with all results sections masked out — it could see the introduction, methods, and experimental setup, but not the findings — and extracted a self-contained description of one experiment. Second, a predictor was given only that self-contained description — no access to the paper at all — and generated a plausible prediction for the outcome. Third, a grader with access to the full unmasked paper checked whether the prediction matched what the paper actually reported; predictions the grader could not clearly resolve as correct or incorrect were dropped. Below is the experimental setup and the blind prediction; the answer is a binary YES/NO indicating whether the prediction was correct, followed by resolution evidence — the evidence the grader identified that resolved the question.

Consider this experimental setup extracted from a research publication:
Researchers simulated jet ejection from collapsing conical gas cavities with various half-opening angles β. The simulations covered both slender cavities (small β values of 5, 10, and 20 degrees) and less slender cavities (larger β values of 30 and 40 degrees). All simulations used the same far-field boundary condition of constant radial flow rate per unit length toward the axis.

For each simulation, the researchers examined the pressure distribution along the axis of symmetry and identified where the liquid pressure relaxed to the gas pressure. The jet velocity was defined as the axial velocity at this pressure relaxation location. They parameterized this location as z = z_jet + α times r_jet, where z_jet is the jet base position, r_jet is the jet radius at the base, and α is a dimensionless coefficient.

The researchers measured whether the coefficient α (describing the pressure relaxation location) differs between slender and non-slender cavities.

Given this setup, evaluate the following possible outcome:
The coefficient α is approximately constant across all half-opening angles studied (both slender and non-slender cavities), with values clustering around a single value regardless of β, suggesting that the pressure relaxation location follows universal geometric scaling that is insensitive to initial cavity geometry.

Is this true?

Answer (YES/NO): NO